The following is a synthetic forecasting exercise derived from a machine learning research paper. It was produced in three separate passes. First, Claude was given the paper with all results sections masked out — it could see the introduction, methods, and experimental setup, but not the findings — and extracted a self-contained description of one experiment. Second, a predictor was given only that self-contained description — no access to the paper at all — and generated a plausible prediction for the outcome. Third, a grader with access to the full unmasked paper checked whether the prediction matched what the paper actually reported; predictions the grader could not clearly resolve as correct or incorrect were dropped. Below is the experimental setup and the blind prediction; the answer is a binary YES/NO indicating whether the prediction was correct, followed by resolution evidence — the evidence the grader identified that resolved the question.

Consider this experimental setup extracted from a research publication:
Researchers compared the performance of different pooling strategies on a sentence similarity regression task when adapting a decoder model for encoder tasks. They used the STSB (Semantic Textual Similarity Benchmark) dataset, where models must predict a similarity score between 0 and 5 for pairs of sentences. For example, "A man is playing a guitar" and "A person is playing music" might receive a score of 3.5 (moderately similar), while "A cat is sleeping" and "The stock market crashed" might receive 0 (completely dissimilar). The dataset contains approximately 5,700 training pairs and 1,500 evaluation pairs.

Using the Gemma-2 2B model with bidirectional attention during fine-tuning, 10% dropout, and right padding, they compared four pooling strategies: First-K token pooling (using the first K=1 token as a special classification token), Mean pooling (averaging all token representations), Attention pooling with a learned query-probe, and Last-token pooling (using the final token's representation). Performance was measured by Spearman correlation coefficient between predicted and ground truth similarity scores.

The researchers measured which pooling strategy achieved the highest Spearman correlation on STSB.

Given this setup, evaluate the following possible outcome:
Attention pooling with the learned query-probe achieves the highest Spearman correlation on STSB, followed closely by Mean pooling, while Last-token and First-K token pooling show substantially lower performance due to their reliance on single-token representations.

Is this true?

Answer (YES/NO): NO